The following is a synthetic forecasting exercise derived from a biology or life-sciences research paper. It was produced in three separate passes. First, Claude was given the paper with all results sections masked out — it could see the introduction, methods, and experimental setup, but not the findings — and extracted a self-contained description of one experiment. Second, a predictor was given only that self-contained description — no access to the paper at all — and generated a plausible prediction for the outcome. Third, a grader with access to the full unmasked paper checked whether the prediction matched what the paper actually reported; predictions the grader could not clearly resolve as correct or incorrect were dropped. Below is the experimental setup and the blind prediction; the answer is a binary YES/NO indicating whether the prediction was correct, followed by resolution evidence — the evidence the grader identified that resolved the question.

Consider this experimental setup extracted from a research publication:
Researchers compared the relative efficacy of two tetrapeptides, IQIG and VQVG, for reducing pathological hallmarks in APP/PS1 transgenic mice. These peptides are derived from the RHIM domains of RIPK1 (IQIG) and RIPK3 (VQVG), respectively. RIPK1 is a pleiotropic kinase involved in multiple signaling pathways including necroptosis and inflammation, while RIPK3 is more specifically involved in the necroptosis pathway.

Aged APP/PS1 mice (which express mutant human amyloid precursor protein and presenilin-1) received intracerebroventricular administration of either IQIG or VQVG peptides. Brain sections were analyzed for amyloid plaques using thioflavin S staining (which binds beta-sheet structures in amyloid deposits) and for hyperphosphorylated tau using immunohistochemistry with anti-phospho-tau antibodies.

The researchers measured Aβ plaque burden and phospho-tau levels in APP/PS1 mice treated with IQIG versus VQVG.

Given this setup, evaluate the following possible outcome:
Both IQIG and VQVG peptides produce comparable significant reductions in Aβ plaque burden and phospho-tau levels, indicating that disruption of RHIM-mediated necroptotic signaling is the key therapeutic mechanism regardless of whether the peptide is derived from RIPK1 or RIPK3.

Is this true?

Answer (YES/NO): NO